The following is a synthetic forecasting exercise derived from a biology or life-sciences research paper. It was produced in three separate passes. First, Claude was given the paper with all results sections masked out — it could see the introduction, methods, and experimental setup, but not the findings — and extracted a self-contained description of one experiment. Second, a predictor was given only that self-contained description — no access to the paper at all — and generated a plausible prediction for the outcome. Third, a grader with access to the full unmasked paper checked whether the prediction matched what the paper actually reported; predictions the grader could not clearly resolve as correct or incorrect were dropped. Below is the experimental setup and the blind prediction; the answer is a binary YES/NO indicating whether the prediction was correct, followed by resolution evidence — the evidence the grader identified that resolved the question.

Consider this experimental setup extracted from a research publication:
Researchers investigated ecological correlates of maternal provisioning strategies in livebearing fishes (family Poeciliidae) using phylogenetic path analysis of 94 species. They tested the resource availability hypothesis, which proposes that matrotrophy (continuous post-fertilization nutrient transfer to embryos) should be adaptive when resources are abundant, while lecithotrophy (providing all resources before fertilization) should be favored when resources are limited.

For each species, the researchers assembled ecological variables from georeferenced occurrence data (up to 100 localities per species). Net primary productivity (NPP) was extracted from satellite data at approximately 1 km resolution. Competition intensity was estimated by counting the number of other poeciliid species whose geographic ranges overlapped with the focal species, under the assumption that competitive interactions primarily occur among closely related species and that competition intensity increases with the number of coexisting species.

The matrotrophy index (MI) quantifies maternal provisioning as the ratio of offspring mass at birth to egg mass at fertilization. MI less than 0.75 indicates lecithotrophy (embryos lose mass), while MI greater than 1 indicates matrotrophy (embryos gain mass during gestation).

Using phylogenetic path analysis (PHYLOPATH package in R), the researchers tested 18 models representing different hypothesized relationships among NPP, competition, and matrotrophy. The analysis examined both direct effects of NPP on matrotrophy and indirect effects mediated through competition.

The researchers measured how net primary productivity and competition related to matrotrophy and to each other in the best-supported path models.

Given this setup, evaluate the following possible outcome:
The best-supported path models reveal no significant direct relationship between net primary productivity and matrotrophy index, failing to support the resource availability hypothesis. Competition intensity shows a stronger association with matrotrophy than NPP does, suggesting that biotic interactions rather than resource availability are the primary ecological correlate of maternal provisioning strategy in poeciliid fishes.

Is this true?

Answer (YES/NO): NO